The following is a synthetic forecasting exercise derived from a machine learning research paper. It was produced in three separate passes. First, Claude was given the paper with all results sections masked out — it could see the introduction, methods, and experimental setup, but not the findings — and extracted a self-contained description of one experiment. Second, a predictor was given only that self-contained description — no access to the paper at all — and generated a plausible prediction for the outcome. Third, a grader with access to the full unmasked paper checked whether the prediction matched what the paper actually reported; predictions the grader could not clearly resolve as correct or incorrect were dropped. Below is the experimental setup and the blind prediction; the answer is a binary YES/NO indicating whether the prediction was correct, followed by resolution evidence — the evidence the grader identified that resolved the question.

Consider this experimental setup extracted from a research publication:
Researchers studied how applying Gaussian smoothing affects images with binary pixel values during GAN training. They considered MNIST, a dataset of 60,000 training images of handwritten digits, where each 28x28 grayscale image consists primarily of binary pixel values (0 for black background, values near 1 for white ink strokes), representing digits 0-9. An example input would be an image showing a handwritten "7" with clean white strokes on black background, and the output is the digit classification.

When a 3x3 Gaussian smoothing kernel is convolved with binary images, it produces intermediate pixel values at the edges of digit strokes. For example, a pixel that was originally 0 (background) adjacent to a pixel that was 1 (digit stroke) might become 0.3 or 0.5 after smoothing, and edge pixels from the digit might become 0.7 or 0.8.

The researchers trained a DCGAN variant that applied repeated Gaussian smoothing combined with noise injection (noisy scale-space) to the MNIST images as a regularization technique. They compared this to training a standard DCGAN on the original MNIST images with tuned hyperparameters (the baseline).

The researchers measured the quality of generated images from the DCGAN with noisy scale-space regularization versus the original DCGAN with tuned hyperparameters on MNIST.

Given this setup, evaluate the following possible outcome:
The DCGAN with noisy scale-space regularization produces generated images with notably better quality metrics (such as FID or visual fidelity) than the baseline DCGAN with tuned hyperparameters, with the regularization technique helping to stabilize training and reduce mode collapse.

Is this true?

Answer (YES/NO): NO